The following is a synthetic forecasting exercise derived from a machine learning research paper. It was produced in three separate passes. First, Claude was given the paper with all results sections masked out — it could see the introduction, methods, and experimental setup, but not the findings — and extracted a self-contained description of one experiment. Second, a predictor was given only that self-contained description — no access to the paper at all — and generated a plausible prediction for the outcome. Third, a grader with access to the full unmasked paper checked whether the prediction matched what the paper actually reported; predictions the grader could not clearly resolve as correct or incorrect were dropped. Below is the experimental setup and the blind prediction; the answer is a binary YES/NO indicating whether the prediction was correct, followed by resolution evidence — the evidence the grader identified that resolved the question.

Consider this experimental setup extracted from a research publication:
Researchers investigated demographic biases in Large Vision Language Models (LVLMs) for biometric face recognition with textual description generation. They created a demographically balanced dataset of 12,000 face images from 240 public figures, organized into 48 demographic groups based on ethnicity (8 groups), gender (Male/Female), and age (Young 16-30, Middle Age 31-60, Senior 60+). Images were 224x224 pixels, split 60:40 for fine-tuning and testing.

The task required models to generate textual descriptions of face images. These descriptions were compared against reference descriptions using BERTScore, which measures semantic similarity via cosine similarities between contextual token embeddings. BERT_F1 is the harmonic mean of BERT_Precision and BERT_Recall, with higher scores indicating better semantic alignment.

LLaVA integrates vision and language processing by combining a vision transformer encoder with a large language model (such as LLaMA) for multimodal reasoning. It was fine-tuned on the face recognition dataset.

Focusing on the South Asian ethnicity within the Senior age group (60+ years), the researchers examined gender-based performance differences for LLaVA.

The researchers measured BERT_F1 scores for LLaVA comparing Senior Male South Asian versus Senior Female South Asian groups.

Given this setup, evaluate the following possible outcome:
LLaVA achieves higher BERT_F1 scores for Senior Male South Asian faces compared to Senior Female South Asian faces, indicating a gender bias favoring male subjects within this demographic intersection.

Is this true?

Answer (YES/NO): NO